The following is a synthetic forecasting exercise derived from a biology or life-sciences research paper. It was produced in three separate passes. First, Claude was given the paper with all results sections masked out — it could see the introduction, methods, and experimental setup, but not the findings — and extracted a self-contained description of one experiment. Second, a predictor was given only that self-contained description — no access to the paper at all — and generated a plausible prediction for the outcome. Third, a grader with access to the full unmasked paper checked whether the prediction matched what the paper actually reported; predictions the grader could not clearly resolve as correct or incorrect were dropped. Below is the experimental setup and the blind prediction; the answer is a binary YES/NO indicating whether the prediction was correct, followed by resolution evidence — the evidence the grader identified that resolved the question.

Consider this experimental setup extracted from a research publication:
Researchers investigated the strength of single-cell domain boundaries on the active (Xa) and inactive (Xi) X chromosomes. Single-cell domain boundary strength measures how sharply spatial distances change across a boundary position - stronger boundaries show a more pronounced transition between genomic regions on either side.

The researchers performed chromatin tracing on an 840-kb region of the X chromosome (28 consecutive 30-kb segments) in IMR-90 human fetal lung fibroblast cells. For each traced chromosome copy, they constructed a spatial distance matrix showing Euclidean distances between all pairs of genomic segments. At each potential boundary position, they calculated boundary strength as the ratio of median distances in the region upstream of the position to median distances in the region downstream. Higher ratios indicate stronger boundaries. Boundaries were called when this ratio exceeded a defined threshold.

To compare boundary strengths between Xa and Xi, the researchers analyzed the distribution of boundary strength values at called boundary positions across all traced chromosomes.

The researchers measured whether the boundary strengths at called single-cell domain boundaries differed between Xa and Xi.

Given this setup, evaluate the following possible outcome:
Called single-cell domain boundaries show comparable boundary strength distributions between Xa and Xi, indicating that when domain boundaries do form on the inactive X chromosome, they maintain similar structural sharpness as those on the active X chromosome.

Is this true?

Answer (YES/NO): YES